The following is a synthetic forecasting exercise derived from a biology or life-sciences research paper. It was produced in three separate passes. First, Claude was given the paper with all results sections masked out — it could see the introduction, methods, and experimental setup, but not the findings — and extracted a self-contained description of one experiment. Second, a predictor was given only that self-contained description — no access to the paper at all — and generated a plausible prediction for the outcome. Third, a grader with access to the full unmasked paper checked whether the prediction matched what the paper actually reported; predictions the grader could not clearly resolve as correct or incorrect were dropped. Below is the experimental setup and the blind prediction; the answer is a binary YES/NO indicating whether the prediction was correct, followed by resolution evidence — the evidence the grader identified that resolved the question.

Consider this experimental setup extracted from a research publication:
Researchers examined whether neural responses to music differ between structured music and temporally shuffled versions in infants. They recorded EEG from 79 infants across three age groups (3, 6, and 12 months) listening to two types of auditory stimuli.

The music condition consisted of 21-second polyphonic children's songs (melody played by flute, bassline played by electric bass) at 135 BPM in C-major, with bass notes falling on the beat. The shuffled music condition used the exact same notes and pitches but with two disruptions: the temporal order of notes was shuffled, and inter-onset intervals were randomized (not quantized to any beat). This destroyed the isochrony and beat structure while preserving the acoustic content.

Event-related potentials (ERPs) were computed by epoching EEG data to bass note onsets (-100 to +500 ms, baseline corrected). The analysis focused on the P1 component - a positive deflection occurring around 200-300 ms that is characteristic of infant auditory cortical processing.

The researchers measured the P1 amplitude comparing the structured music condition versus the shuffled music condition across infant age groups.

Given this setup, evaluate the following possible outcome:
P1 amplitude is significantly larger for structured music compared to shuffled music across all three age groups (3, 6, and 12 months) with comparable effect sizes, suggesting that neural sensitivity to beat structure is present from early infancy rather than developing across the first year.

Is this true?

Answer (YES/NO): NO